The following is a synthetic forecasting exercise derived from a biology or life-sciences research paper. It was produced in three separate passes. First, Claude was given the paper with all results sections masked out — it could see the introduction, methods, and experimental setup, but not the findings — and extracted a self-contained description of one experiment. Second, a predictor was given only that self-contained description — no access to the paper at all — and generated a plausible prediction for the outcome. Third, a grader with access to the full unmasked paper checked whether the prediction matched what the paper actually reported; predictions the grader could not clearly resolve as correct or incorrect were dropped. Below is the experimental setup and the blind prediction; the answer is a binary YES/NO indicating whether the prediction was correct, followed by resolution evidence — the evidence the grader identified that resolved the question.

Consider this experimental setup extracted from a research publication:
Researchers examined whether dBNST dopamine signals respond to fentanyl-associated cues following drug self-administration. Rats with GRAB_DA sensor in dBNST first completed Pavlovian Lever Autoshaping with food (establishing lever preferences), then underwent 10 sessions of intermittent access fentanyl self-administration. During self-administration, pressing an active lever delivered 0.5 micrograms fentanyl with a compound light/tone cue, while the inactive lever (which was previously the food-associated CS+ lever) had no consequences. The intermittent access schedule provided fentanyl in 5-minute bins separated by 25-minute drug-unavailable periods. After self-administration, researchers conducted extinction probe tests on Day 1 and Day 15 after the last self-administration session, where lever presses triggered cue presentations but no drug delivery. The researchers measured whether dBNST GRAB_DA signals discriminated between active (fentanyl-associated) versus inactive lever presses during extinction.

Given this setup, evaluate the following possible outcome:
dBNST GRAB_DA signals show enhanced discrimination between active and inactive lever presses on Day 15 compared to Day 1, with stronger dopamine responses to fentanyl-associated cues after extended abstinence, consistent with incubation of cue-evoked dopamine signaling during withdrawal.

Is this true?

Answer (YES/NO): NO